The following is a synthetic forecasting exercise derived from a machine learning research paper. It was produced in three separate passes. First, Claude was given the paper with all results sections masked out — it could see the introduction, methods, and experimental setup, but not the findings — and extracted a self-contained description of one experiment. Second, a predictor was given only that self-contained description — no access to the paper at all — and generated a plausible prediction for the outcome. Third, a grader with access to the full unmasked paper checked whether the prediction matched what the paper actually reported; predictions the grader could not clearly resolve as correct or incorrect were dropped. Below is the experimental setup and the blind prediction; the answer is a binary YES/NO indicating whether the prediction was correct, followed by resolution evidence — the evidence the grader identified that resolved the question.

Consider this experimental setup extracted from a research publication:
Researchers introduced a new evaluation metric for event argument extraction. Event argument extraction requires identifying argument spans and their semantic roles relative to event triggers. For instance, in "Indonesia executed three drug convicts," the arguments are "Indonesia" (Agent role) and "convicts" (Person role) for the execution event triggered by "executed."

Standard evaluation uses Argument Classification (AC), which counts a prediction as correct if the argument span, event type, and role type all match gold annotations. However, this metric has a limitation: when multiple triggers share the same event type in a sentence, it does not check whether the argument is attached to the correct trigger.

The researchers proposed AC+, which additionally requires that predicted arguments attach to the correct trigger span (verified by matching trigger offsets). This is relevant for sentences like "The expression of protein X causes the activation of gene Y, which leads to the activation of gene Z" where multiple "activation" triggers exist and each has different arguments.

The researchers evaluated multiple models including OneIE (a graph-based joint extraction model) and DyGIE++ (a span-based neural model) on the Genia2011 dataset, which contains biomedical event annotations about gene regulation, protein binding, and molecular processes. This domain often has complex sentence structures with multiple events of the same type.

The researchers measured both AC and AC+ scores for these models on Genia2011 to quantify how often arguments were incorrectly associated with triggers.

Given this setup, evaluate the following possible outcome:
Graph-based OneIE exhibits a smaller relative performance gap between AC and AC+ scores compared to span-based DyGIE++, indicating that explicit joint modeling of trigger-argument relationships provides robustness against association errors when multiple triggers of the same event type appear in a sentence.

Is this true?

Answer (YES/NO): NO